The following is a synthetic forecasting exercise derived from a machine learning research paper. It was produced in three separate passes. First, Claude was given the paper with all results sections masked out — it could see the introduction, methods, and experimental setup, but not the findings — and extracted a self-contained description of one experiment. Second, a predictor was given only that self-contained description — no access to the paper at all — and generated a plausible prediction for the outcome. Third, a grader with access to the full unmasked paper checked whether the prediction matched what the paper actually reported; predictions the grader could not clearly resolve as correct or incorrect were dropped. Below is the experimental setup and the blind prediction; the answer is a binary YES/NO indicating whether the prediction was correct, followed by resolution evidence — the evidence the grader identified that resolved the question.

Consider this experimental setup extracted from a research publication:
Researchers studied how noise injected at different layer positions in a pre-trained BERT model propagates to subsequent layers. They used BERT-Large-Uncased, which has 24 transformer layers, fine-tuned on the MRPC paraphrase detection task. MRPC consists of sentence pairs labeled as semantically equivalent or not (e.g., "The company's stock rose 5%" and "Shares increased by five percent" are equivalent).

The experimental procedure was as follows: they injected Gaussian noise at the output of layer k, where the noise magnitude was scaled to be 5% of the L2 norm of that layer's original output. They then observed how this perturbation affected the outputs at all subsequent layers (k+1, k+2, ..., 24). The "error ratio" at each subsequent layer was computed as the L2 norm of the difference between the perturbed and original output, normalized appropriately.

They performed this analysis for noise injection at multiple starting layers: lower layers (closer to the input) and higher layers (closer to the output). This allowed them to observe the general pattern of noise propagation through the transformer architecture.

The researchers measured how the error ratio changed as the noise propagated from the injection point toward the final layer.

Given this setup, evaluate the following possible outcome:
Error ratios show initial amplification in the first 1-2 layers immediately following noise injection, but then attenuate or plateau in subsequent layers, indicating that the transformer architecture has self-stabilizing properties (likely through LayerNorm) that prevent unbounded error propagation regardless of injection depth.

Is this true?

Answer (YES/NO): NO